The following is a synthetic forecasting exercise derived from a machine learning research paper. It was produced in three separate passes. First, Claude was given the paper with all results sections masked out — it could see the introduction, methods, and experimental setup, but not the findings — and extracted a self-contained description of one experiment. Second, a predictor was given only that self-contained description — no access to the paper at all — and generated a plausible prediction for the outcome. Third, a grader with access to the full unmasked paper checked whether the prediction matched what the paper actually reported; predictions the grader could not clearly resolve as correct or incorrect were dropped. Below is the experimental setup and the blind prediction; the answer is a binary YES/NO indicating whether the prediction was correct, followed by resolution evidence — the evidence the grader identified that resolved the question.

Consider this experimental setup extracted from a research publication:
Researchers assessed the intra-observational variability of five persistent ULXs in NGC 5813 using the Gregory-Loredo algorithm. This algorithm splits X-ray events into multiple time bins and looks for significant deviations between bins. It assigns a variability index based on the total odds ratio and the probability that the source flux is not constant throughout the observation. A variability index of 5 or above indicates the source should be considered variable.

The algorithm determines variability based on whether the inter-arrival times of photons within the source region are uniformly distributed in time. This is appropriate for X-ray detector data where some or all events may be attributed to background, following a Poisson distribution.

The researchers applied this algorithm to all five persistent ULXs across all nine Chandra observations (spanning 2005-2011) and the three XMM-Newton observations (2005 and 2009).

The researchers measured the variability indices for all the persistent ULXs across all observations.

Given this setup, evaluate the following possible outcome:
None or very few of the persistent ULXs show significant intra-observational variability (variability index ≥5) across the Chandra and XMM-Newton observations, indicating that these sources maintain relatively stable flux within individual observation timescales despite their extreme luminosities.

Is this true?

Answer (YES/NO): YES